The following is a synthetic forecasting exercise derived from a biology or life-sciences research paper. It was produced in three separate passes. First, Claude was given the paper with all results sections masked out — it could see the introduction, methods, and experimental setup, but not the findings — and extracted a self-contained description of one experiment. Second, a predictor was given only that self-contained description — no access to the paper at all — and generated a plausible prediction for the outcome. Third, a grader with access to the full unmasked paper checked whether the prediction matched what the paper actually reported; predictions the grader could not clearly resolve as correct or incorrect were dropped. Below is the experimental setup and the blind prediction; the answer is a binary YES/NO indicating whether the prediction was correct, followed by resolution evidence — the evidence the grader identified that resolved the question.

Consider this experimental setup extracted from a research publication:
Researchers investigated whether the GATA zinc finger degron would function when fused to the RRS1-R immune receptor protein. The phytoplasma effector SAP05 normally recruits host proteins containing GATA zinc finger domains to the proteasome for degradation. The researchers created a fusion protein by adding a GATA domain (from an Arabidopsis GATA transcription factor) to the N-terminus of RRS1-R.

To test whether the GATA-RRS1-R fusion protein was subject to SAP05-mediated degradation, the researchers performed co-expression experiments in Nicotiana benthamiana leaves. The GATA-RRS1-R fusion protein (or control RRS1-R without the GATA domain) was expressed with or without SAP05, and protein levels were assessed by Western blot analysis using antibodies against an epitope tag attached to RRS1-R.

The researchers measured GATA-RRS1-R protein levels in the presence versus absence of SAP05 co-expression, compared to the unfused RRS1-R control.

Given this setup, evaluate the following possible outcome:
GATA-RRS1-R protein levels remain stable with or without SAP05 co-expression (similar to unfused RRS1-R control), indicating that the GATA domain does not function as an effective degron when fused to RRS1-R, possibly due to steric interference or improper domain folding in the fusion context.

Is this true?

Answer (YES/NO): NO